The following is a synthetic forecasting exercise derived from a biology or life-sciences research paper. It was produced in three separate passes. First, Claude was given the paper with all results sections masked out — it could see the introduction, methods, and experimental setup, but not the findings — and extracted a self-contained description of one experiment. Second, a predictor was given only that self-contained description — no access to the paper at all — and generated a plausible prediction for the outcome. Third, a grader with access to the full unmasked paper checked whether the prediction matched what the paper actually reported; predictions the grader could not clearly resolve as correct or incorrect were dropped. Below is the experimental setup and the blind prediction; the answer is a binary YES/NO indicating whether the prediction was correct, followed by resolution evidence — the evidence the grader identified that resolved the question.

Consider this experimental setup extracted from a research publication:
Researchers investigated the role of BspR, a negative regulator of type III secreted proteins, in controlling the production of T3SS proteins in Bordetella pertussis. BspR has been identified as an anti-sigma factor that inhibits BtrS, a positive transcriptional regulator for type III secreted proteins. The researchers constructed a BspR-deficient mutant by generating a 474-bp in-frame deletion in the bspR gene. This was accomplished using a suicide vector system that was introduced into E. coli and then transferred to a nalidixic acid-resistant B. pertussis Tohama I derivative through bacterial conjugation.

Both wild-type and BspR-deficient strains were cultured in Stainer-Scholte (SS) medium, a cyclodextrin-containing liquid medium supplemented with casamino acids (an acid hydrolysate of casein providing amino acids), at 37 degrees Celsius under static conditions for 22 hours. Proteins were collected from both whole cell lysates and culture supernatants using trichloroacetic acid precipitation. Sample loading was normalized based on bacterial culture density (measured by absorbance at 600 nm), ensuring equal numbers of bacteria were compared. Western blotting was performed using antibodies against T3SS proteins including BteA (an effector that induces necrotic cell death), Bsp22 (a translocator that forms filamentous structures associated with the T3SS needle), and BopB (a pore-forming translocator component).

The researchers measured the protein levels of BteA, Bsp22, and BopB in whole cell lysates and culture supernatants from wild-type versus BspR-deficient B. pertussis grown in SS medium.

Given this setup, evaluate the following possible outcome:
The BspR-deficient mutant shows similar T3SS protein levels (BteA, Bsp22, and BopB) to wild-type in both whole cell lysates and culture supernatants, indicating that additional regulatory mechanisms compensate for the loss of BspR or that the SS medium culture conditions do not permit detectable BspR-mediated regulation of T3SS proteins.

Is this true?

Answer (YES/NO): NO